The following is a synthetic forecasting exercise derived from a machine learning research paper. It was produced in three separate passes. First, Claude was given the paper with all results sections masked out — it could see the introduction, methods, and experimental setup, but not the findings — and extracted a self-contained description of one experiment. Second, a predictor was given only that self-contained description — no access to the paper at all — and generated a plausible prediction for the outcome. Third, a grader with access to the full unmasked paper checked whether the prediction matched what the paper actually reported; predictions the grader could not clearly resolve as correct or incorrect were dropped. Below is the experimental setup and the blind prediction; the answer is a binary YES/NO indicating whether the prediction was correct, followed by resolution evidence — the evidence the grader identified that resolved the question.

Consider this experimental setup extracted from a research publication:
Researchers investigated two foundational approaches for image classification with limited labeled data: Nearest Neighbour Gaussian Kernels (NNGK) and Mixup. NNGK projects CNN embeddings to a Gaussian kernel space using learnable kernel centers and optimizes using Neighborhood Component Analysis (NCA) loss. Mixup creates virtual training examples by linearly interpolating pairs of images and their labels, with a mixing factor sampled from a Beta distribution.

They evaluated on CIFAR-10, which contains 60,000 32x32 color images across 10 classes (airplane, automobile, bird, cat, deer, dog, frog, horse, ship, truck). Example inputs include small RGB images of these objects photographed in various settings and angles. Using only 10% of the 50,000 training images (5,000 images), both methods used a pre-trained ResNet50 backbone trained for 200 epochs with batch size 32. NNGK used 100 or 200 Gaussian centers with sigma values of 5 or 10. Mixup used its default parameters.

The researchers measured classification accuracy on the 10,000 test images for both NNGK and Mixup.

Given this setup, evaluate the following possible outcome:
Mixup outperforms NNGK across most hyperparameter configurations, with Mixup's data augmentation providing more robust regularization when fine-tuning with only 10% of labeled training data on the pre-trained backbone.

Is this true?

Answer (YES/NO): NO